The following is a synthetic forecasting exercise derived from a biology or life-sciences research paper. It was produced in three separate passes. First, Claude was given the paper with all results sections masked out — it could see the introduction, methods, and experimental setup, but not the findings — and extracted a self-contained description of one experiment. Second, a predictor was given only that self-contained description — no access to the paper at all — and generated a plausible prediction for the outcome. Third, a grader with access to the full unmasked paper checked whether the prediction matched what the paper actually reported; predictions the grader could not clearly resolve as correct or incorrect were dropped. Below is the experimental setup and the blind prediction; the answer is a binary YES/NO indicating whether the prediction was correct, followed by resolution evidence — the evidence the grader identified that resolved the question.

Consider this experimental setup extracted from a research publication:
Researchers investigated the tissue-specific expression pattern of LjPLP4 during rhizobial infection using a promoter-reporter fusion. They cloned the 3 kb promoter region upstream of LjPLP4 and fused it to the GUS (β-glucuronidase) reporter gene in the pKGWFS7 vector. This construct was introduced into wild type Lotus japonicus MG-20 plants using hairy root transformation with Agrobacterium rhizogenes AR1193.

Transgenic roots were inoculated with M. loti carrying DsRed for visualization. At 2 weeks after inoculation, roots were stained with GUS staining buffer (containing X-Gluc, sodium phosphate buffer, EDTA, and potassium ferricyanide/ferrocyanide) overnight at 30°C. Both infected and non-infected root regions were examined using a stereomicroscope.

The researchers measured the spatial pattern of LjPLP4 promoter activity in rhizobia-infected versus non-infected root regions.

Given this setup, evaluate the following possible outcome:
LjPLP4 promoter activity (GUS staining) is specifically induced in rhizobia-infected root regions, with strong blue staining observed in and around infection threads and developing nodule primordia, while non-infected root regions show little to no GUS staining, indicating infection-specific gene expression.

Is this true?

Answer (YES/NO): NO